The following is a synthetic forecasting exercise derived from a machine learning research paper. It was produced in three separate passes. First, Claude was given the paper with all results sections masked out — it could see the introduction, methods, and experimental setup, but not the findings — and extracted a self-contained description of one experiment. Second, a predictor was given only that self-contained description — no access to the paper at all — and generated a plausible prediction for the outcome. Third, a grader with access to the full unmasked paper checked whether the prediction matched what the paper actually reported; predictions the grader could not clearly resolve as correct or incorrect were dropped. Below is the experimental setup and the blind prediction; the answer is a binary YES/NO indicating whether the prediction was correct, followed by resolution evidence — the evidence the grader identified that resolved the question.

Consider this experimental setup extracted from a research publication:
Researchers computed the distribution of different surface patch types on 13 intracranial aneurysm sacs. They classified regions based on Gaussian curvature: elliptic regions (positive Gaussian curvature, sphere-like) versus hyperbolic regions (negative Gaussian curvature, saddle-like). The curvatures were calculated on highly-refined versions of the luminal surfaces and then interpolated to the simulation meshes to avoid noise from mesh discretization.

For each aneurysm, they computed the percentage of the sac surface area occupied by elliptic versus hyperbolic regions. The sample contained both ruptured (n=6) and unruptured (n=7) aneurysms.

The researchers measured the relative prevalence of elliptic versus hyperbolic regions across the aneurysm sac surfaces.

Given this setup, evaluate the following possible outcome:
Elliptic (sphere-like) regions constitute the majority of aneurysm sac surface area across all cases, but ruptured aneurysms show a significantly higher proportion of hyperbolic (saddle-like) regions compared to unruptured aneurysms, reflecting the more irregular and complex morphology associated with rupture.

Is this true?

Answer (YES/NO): YES